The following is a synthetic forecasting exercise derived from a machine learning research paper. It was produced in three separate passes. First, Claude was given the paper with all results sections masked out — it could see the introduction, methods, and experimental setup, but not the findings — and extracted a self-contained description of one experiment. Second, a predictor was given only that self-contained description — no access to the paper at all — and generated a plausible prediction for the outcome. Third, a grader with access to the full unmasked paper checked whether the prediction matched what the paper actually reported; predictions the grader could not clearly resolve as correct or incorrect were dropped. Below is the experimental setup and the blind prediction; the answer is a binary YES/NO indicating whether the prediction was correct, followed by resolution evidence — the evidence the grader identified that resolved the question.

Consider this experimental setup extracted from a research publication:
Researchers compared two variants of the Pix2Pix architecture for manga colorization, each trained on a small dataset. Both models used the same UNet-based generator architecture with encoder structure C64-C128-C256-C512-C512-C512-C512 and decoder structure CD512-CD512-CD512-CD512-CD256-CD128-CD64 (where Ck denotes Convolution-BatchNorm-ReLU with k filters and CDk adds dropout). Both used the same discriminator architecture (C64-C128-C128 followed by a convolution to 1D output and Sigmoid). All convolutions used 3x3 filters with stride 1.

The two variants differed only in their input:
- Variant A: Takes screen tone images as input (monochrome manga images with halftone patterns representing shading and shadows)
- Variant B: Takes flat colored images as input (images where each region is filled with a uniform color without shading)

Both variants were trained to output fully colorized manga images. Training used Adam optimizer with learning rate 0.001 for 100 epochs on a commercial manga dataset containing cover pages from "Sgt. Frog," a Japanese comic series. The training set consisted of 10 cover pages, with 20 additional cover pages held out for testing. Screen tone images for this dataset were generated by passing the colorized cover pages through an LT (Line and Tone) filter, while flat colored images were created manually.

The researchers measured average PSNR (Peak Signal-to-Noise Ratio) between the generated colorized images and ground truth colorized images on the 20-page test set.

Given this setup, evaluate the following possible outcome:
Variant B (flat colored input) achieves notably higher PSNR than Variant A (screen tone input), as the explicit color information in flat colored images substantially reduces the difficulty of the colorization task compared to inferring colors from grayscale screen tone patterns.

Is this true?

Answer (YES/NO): YES